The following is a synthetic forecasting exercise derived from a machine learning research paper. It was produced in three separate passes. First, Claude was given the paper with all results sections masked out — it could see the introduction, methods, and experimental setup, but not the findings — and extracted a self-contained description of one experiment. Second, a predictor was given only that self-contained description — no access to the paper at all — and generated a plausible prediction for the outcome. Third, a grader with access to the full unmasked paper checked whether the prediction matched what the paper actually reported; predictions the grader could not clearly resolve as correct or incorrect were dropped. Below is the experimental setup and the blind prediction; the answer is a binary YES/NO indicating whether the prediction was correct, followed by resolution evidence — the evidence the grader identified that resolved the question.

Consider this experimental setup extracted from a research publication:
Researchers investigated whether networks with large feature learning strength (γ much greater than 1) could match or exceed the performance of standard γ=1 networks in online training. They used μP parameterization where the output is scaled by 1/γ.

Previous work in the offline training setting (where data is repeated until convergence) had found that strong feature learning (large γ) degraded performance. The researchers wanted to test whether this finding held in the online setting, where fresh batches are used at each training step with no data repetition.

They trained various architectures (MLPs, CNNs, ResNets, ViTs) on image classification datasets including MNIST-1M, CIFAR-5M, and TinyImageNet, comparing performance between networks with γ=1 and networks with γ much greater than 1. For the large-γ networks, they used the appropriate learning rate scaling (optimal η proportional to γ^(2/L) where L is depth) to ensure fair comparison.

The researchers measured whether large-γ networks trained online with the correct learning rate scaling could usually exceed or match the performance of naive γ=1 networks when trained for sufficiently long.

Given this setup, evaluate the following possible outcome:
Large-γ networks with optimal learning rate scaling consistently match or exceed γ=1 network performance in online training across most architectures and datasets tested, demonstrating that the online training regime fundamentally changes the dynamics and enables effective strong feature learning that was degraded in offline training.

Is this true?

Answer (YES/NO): YES